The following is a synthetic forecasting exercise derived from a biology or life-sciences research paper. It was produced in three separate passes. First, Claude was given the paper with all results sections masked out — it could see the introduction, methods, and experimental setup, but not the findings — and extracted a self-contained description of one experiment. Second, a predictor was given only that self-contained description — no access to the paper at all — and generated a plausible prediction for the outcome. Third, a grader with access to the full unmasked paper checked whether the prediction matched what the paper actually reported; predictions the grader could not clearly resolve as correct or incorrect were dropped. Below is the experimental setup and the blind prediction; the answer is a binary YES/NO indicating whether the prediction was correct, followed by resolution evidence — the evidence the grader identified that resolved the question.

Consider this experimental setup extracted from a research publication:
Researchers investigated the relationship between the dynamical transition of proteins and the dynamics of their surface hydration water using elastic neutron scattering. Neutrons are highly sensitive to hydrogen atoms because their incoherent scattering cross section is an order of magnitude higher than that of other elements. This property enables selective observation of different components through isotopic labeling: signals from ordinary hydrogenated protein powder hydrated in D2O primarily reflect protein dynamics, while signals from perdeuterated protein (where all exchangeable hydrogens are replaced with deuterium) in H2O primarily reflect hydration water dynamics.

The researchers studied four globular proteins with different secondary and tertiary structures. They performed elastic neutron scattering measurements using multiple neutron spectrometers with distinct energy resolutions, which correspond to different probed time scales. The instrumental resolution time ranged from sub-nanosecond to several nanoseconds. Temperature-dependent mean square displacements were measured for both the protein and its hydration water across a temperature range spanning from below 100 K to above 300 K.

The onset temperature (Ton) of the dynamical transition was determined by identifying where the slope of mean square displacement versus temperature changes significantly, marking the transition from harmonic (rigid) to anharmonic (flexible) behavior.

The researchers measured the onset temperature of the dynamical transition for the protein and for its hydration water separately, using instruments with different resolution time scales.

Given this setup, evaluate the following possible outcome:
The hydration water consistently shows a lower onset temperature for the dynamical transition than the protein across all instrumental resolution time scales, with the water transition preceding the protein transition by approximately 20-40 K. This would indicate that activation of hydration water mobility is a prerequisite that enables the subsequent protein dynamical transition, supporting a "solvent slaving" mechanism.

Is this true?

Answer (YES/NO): NO